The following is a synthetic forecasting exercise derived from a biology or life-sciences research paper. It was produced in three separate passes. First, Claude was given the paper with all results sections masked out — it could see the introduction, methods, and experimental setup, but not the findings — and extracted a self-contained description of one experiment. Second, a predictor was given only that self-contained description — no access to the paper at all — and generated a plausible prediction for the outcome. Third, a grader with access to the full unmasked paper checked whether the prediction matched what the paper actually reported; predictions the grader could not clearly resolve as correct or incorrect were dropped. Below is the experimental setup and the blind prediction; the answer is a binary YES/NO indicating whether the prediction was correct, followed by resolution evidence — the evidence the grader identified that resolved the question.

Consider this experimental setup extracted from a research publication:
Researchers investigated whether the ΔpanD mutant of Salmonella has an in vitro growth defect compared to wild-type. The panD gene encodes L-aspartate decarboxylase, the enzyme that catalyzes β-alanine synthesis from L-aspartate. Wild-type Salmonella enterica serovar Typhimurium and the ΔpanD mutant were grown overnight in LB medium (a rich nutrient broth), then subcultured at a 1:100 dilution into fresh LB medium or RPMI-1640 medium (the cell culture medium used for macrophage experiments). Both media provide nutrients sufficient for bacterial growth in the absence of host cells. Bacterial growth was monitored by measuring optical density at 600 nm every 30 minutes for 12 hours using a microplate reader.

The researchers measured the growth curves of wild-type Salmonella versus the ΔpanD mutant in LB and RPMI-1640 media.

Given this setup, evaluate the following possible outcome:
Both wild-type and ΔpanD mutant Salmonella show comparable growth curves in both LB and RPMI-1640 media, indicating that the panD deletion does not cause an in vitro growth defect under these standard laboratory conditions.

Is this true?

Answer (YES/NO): YES